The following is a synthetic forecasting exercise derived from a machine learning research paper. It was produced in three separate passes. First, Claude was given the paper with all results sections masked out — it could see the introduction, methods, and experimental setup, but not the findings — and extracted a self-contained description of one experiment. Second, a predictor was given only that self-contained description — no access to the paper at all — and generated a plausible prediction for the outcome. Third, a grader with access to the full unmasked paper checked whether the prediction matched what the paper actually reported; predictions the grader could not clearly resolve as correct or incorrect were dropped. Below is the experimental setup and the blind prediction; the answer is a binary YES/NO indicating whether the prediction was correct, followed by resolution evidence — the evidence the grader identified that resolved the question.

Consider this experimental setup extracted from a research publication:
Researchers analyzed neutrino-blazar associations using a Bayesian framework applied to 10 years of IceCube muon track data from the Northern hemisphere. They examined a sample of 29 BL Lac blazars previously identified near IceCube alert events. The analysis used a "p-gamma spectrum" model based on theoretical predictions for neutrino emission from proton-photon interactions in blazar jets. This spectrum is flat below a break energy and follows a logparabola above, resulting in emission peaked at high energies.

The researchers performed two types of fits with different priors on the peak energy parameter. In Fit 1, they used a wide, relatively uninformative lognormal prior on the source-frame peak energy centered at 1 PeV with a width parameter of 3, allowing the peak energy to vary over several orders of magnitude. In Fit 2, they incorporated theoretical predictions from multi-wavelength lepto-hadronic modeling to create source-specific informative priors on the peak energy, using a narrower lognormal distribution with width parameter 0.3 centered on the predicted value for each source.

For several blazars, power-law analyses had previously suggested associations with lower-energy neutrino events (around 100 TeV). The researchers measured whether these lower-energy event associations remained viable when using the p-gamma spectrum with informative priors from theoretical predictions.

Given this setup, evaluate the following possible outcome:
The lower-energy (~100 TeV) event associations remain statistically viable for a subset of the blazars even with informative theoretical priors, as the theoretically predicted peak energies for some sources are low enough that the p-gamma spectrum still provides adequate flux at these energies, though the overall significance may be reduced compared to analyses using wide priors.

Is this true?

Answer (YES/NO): NO